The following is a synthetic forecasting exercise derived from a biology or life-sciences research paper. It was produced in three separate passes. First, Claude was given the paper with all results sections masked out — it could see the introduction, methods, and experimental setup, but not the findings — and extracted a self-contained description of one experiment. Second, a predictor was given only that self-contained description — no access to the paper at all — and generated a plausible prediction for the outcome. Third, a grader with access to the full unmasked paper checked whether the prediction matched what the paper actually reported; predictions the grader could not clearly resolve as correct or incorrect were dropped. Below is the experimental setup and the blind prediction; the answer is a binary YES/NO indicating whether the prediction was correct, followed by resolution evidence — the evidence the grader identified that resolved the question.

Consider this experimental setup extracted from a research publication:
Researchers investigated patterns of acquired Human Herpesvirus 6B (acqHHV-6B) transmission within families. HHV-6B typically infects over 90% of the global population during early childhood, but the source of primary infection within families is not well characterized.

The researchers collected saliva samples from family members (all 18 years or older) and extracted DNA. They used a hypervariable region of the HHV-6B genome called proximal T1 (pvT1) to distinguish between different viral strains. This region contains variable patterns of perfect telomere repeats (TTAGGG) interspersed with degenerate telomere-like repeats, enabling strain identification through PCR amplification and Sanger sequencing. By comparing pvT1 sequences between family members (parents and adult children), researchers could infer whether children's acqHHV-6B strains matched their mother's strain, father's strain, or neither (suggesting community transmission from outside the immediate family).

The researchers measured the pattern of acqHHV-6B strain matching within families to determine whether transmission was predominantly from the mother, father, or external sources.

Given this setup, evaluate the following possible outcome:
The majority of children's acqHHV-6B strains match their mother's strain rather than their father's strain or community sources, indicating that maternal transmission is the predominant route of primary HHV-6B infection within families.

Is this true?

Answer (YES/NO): YES